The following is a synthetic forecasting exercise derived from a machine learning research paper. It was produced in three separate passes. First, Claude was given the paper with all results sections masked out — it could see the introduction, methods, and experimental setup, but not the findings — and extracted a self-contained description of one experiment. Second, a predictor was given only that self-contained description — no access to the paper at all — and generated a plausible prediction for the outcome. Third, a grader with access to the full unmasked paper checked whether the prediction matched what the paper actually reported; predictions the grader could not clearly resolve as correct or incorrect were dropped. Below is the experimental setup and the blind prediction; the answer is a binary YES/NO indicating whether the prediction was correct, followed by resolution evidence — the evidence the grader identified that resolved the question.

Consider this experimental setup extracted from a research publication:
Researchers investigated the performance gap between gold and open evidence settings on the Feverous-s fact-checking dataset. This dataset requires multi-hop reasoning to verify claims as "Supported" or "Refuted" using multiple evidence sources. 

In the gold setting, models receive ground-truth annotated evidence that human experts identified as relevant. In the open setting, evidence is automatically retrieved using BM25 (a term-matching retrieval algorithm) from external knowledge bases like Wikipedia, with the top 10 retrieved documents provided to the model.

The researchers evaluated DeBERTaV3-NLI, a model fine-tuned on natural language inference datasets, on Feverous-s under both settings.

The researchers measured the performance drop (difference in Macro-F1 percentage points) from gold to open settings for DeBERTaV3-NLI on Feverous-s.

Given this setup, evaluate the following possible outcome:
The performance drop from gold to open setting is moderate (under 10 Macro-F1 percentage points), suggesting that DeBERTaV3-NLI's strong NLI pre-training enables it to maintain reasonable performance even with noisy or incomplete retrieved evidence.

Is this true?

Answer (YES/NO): NO